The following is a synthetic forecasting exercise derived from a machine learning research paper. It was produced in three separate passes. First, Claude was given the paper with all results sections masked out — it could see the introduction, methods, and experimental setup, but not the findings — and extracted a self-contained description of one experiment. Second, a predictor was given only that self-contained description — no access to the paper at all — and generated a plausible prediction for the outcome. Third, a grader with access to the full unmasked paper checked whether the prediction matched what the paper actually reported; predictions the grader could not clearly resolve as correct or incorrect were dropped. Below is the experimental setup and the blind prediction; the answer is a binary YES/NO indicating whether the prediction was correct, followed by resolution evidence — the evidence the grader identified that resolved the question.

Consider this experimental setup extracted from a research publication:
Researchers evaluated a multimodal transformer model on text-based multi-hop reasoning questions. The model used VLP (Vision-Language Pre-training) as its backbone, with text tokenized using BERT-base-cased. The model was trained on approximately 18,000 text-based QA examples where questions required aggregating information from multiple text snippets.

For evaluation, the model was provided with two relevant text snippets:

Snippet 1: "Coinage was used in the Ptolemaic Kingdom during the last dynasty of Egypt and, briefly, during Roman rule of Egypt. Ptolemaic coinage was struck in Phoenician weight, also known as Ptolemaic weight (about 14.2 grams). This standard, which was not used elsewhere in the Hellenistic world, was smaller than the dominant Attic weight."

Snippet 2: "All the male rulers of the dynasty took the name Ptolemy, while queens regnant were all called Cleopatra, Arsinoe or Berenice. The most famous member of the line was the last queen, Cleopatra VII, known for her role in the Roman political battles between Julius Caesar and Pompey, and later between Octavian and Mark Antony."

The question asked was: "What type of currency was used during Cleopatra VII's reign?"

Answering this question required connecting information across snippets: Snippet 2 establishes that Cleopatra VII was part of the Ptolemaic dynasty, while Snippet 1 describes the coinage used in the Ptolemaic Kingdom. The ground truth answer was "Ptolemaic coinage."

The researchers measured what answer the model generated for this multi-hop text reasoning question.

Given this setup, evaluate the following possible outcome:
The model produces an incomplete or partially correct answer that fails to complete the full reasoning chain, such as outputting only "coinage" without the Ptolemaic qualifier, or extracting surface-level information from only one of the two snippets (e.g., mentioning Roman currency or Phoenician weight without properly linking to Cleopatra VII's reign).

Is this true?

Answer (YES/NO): NO